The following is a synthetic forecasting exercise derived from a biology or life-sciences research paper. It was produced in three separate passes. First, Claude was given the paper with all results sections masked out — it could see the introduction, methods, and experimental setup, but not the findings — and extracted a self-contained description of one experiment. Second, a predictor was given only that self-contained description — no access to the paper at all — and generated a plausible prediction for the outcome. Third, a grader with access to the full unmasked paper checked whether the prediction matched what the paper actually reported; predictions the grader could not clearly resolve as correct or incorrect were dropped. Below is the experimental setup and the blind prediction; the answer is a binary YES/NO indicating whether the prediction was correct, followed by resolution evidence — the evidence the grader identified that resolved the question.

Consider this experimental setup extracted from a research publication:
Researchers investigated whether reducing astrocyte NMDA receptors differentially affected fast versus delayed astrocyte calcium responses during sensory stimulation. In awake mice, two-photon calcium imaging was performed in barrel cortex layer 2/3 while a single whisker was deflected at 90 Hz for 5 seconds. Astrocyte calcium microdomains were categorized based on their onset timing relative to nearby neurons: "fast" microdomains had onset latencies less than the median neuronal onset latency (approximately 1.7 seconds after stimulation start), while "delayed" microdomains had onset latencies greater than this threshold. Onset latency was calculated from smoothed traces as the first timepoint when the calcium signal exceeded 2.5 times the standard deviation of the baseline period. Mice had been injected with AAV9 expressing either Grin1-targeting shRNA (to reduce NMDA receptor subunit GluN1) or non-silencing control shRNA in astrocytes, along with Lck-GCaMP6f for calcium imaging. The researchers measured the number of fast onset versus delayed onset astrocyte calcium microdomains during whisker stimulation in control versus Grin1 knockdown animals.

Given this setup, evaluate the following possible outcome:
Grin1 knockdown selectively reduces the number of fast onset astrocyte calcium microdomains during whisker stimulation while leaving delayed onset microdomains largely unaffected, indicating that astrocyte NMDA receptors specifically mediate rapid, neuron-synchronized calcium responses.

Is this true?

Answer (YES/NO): NO